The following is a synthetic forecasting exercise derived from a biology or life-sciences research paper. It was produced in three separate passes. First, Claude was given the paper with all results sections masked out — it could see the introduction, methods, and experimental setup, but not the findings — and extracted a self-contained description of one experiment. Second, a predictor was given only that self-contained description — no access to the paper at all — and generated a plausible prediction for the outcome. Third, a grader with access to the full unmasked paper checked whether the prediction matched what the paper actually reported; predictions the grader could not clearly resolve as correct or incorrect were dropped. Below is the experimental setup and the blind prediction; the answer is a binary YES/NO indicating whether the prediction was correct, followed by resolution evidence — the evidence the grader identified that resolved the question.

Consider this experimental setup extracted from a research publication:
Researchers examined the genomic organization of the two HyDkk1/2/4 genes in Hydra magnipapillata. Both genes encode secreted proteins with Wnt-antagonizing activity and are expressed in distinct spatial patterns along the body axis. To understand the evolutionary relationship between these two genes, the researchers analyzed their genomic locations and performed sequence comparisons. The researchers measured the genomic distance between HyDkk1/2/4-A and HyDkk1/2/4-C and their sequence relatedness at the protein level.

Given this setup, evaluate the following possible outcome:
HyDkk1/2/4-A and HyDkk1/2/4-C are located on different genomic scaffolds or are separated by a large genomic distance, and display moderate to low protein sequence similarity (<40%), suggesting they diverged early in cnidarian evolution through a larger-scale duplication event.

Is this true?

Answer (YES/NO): NO